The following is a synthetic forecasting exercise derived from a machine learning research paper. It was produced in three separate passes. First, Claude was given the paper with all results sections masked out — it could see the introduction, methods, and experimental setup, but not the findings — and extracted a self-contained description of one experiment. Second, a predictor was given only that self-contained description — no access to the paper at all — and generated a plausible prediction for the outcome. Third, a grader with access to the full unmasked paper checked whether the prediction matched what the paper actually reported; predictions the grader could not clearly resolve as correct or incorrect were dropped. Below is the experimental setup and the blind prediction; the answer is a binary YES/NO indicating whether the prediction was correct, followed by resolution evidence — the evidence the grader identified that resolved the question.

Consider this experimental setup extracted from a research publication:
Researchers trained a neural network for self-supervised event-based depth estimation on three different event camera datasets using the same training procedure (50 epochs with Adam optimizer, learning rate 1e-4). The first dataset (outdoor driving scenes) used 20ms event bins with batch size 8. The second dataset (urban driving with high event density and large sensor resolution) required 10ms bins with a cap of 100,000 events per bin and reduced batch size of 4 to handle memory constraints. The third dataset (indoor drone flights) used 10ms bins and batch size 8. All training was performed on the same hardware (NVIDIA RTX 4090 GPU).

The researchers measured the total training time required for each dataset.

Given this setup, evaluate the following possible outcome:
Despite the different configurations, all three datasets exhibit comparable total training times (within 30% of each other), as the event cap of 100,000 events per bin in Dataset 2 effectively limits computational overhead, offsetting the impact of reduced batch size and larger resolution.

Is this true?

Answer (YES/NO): NO